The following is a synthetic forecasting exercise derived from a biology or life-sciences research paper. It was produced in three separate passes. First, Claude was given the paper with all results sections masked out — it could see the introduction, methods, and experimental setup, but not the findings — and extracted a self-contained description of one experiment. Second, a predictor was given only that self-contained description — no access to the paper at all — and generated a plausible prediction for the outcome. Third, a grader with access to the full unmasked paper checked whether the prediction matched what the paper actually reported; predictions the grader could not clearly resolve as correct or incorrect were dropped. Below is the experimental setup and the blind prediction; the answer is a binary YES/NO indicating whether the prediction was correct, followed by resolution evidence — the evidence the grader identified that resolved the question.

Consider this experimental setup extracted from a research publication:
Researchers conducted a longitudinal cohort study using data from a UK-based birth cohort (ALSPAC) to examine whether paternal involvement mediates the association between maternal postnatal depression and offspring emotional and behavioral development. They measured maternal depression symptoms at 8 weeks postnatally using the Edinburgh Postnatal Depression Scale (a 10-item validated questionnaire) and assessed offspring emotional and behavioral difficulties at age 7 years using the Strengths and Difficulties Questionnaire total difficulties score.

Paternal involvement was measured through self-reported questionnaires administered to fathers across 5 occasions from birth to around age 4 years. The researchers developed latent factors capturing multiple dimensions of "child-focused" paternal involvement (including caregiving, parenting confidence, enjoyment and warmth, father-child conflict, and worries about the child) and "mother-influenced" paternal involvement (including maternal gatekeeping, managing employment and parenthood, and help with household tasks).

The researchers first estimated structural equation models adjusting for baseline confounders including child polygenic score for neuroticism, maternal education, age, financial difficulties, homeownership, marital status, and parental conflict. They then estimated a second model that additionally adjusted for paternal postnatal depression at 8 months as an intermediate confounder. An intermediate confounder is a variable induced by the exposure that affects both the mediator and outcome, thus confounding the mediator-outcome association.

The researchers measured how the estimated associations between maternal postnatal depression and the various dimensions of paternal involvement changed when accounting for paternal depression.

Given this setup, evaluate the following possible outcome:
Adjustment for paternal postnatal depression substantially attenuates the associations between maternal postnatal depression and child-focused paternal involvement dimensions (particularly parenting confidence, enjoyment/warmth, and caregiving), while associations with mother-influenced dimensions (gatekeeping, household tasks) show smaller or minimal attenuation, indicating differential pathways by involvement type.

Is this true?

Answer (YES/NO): NO